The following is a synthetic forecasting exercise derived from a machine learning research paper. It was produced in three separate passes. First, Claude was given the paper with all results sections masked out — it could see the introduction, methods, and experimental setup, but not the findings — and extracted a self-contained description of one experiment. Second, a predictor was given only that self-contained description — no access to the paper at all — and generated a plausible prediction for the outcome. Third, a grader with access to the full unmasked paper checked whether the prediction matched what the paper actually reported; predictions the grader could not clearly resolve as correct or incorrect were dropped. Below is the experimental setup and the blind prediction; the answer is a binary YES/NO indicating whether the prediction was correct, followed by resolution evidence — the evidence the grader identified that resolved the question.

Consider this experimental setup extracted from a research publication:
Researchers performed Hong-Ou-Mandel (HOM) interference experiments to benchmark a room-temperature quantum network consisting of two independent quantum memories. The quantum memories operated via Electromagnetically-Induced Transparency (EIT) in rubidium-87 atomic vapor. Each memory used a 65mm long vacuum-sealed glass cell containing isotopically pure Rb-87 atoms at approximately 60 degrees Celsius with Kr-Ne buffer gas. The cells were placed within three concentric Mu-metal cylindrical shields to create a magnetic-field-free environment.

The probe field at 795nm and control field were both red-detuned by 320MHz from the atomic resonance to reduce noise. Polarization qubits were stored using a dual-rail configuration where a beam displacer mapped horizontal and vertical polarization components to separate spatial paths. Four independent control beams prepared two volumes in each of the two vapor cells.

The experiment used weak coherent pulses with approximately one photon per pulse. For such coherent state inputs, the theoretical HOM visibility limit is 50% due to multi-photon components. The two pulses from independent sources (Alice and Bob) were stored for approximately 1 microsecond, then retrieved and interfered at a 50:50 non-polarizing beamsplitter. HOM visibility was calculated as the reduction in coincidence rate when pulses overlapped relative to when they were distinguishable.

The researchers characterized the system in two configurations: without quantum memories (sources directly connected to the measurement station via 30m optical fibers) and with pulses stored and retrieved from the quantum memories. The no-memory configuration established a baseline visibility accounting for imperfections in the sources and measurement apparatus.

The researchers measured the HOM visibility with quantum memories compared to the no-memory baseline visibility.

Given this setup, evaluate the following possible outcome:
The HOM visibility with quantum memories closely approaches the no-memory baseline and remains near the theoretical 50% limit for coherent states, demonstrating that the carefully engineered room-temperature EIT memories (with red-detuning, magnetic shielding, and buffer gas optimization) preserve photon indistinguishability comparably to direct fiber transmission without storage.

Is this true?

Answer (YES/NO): YES